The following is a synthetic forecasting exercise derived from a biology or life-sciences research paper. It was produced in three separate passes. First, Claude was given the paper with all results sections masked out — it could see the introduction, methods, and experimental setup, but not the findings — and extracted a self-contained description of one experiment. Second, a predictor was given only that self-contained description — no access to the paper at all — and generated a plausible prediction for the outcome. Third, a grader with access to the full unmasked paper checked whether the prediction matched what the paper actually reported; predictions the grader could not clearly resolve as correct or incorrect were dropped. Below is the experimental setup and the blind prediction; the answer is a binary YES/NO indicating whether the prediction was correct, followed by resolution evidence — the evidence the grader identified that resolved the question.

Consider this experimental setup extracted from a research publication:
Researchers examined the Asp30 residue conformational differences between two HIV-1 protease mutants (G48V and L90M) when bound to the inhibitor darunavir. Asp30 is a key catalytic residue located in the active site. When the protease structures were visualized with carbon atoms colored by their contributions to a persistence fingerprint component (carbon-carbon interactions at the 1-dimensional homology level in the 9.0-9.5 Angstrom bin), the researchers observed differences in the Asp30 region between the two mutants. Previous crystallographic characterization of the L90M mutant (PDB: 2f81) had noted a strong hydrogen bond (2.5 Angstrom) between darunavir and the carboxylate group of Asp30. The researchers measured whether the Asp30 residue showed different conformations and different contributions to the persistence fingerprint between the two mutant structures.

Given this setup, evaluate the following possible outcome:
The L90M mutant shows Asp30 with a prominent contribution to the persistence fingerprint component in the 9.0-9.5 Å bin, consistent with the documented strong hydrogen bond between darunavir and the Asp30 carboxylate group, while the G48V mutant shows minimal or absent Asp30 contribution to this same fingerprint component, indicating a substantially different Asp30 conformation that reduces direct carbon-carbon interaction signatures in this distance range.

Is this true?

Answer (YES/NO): NO